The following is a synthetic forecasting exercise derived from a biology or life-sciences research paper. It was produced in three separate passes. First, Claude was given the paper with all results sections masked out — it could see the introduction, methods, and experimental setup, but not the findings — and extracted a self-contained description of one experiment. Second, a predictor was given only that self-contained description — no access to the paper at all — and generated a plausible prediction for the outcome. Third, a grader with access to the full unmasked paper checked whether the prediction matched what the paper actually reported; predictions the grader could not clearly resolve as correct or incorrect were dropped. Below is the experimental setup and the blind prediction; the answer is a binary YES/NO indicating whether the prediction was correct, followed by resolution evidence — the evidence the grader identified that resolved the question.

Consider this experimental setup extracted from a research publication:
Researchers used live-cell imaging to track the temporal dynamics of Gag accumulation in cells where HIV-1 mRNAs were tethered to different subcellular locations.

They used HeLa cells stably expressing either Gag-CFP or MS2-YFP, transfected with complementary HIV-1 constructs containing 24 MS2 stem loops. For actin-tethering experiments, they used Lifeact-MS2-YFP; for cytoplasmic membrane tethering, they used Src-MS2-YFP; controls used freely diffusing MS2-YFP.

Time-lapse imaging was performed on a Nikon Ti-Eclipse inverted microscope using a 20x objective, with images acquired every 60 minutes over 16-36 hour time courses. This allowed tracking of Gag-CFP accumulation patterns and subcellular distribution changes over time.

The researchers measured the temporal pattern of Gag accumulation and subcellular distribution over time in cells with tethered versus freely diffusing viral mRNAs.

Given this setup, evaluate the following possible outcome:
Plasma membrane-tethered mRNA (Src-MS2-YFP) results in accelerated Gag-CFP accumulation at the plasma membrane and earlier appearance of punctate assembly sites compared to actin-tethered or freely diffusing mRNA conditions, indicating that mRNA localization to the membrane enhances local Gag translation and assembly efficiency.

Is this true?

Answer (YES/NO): NO